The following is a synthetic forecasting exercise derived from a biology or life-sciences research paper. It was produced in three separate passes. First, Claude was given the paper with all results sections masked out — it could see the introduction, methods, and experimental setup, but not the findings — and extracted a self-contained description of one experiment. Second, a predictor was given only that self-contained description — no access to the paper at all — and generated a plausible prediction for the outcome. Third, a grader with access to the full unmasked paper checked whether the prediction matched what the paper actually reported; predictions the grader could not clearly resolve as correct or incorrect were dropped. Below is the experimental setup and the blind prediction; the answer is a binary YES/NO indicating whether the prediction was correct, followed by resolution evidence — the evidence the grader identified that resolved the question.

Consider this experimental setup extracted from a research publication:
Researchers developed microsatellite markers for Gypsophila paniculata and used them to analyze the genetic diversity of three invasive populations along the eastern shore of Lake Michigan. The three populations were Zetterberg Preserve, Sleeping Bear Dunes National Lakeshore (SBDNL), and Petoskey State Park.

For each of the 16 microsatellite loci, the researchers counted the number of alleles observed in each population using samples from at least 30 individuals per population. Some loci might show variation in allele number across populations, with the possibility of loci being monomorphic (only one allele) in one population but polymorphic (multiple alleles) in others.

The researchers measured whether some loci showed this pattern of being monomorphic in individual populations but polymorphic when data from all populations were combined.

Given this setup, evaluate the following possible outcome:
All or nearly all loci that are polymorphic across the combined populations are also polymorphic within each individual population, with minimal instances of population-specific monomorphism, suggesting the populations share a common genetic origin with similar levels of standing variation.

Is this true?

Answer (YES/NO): NO